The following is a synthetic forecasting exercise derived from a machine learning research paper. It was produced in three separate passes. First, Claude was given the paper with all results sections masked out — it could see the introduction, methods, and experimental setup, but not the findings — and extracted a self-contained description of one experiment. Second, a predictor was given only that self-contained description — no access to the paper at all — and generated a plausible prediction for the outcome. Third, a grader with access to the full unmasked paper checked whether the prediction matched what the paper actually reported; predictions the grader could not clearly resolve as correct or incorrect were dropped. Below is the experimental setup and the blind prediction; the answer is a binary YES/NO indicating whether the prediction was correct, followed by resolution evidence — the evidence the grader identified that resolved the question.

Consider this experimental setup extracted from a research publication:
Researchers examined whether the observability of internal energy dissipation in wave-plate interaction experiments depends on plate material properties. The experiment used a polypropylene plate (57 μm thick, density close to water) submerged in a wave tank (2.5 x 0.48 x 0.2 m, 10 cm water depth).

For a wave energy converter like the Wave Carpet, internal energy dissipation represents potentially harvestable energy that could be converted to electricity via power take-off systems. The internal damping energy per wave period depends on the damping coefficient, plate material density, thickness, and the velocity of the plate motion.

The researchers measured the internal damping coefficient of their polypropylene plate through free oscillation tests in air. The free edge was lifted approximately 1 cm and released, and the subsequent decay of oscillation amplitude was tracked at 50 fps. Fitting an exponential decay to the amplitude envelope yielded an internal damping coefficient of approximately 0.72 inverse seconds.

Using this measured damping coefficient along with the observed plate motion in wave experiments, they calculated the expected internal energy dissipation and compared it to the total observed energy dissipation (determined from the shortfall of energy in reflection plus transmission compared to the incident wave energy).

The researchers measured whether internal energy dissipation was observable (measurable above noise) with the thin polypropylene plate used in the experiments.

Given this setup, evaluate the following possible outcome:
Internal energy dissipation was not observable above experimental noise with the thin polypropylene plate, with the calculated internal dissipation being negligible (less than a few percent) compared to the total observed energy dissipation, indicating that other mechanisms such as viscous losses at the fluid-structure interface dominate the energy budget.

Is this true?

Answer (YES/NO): YES